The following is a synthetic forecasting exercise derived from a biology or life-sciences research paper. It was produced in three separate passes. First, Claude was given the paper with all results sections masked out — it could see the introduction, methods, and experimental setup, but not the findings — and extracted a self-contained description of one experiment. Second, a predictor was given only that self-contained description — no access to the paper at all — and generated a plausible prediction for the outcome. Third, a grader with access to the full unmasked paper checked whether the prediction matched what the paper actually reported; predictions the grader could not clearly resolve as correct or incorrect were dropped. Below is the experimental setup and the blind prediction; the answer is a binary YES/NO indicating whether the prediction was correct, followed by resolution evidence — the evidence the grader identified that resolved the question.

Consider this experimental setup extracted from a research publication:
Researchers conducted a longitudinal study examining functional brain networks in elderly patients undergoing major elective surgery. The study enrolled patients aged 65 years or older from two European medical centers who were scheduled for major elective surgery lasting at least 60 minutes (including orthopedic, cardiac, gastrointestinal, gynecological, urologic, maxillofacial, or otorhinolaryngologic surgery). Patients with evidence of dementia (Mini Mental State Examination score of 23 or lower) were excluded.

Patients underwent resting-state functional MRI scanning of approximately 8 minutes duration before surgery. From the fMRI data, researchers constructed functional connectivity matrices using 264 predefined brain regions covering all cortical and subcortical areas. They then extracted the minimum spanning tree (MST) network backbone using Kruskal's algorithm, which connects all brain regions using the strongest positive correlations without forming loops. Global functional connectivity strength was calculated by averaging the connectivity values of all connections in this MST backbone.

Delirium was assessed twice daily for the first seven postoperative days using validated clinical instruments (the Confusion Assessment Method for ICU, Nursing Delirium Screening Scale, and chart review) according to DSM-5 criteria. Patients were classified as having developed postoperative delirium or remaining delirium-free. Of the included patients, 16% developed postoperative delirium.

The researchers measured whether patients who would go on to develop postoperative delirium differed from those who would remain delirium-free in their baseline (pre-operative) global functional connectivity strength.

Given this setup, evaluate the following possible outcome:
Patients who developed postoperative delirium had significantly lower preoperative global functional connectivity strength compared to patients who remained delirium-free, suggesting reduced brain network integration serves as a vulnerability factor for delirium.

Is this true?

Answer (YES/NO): NO